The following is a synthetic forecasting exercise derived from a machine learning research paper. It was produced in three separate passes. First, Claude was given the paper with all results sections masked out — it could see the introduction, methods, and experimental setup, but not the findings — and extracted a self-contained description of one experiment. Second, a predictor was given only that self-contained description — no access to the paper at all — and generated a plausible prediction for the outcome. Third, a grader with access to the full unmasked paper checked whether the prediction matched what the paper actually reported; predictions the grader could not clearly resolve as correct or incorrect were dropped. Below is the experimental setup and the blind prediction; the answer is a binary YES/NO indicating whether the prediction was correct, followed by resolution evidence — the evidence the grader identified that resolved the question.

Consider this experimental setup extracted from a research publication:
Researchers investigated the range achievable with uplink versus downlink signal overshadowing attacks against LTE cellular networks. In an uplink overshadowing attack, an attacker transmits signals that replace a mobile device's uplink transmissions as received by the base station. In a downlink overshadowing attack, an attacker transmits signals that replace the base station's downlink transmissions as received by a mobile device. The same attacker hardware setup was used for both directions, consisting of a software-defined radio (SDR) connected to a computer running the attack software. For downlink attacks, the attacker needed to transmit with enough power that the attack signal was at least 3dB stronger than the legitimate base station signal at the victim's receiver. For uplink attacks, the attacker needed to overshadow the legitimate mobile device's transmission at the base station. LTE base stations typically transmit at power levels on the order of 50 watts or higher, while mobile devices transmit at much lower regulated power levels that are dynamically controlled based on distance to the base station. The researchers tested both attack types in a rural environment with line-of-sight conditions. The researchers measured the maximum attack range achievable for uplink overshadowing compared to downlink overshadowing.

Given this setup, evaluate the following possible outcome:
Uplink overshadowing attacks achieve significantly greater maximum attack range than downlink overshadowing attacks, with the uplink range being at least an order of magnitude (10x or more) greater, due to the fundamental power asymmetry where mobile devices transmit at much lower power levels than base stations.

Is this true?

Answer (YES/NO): YES